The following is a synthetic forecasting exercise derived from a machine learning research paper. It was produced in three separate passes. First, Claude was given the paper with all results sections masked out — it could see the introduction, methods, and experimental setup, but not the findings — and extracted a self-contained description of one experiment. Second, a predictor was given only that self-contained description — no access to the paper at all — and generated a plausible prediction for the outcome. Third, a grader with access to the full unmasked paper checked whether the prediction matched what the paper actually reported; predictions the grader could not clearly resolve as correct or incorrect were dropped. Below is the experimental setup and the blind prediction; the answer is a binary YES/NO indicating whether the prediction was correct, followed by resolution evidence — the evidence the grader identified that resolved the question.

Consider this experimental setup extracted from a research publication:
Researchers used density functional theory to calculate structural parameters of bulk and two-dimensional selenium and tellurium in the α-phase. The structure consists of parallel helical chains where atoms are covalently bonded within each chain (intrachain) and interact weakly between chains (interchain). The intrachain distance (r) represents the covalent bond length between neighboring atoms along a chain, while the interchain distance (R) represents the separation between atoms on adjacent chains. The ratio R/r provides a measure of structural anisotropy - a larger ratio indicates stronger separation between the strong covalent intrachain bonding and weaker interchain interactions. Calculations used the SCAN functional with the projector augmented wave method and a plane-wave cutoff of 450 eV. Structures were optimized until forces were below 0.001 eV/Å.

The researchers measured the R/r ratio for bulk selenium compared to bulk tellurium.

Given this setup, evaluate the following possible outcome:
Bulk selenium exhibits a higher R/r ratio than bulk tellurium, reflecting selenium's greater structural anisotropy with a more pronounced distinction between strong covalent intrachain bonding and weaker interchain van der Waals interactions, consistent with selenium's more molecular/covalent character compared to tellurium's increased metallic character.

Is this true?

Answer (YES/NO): YES